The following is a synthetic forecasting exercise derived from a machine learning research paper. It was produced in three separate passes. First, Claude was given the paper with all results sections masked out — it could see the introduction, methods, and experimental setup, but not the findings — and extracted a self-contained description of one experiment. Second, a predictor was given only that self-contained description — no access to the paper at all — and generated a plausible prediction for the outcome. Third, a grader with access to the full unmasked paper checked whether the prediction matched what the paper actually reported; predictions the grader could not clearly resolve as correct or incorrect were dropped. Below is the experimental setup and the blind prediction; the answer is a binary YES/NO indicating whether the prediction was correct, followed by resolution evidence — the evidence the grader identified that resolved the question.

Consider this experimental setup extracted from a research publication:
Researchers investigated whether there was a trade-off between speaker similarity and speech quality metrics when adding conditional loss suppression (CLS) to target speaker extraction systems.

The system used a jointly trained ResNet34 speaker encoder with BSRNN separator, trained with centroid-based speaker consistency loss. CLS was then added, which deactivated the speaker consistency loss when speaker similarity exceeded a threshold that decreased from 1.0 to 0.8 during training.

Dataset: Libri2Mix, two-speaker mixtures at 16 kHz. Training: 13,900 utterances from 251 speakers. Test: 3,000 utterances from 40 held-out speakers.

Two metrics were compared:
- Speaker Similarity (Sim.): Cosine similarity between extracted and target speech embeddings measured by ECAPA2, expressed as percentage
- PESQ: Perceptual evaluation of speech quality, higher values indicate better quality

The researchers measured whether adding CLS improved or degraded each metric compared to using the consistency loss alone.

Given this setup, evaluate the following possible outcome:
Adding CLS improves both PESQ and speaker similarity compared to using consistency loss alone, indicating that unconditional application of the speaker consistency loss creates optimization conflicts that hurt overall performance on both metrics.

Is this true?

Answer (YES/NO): NO